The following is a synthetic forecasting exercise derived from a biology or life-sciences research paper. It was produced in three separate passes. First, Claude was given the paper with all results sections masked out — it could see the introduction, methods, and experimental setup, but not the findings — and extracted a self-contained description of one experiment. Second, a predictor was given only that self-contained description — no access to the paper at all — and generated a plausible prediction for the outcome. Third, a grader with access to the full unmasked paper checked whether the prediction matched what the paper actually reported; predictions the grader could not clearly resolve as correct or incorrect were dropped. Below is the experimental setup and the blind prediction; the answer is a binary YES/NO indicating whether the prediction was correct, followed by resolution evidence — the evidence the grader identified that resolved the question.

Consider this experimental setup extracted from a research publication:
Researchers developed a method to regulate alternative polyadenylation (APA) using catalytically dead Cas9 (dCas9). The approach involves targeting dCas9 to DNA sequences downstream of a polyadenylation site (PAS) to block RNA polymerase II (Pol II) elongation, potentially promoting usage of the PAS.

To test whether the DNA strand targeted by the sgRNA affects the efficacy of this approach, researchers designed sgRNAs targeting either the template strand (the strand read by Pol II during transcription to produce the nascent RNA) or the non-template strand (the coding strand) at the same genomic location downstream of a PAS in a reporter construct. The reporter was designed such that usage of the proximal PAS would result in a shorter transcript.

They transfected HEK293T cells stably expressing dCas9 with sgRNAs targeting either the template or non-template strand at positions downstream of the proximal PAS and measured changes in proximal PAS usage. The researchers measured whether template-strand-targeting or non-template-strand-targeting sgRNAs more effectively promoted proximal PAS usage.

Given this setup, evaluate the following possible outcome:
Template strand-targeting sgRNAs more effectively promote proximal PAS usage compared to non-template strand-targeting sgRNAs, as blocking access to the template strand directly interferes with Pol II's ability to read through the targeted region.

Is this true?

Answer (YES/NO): NO